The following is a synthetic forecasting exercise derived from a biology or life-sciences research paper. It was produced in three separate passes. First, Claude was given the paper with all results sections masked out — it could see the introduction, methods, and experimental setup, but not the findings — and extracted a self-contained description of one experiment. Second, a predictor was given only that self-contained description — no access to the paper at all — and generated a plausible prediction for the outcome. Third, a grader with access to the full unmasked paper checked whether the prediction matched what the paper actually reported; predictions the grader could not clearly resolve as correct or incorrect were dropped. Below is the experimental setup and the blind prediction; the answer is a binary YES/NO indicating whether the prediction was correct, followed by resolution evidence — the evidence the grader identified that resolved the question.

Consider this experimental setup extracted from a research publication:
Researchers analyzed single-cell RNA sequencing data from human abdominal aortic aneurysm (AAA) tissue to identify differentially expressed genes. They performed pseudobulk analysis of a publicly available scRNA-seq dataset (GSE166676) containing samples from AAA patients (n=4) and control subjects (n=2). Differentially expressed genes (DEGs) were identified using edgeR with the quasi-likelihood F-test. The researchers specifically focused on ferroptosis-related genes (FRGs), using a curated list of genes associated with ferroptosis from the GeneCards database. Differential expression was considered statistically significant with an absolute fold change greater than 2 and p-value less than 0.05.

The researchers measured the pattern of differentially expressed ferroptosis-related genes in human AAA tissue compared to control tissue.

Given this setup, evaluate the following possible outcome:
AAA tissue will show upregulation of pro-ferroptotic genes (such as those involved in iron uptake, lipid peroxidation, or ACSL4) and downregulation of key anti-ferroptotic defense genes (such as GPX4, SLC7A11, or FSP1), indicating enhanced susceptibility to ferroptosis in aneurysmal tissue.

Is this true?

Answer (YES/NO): NO